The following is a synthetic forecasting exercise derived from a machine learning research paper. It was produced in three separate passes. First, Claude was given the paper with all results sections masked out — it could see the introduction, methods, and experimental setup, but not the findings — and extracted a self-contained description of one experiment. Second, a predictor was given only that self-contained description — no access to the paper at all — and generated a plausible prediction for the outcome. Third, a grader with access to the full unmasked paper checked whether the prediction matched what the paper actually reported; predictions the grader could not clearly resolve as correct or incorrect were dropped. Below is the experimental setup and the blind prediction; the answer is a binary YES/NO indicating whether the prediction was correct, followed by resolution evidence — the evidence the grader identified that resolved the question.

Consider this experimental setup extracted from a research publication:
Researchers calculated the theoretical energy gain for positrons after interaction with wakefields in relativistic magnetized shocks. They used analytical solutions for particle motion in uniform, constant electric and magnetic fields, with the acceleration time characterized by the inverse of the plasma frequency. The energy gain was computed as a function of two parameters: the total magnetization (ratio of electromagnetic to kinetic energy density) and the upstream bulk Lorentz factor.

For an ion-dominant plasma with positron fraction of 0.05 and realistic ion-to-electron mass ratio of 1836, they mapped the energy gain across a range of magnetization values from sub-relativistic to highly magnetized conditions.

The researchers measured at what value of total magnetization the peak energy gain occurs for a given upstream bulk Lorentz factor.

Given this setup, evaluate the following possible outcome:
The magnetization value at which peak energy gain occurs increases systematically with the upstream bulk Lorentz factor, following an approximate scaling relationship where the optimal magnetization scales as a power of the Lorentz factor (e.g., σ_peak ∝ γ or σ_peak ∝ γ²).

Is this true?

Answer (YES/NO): NO